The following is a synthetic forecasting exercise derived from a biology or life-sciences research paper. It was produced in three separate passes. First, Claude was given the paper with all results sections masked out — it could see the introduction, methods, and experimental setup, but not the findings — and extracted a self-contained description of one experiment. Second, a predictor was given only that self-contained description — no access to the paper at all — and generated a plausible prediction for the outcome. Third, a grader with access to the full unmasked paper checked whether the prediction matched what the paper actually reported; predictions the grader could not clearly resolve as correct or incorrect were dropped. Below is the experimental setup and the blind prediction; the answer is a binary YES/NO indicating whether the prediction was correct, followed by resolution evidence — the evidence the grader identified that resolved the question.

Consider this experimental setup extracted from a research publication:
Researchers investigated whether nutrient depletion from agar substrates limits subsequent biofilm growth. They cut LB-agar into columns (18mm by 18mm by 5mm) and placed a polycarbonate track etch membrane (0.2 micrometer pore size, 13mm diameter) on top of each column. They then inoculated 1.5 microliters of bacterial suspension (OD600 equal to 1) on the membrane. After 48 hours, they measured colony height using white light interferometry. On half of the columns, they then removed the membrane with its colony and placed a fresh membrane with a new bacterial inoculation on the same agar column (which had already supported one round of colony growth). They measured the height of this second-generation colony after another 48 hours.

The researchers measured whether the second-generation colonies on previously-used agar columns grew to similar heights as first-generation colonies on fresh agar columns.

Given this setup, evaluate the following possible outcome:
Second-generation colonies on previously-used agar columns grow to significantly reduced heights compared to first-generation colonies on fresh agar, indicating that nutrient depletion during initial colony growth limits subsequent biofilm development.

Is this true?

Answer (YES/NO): NO